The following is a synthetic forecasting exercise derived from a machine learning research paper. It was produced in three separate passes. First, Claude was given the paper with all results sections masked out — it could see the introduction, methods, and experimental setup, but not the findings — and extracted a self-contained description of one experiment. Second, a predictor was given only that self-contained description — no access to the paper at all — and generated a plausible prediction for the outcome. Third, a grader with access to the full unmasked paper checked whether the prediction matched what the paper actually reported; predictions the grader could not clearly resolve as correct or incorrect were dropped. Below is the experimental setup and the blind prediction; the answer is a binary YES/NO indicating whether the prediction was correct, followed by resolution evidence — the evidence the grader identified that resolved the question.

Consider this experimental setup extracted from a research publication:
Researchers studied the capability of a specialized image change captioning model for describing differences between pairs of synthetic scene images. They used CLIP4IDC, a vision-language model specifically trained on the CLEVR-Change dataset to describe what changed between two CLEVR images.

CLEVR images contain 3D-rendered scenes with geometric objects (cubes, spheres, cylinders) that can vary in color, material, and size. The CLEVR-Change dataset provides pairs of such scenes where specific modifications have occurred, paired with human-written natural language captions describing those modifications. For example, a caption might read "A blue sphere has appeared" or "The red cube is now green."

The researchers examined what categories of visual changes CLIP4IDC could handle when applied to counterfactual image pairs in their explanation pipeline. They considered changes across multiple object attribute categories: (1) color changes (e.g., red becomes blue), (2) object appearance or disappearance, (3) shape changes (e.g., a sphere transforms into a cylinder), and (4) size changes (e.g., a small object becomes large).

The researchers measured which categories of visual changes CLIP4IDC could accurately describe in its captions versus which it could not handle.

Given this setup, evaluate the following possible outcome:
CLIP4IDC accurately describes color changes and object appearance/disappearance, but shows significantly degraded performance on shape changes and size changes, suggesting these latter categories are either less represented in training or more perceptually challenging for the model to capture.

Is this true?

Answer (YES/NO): YES